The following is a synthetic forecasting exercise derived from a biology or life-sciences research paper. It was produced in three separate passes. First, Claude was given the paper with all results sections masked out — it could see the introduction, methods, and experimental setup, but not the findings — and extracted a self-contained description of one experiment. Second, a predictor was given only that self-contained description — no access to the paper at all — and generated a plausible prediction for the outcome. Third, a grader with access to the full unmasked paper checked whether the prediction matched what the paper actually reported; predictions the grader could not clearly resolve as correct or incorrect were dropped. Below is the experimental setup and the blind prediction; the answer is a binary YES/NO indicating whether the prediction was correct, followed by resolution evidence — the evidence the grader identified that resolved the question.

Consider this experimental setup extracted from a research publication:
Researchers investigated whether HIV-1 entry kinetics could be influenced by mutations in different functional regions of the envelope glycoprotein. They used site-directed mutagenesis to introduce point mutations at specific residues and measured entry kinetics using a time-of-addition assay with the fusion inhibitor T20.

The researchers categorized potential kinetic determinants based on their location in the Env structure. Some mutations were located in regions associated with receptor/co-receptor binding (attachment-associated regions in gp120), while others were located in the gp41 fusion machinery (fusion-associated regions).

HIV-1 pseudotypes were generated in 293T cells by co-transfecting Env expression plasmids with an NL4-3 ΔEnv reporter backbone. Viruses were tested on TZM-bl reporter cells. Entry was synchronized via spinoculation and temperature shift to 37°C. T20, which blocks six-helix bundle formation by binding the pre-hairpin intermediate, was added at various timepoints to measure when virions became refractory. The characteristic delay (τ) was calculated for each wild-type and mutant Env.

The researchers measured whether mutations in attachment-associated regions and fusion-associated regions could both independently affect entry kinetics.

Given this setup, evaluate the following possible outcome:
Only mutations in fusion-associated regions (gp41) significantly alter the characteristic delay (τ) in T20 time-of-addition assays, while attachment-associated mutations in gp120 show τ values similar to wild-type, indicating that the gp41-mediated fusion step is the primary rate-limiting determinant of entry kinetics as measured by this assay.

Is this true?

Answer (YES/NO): NO